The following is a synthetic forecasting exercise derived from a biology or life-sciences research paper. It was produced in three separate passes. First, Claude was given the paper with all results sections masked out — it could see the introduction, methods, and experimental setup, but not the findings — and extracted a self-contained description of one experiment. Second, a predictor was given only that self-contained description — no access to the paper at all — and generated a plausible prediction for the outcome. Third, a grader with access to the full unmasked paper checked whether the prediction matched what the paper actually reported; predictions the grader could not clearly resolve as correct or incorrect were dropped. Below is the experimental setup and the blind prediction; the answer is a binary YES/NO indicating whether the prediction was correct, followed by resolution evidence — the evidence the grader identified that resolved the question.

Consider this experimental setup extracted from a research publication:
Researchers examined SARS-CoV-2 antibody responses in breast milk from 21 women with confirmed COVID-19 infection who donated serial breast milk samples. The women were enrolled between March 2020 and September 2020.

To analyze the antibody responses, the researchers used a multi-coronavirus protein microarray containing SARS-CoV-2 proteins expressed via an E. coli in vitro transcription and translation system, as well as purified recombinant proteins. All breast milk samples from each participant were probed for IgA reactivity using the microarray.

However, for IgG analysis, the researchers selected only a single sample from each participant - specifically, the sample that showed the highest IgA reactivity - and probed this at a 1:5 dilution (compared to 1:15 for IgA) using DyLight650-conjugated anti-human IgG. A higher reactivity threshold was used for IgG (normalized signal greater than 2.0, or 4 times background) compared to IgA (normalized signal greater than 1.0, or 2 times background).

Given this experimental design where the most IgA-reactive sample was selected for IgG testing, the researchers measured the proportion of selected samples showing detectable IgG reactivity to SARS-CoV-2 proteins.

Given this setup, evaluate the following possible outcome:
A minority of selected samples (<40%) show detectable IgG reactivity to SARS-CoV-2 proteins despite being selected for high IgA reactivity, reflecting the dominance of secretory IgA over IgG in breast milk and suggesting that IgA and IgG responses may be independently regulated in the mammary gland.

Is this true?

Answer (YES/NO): NO